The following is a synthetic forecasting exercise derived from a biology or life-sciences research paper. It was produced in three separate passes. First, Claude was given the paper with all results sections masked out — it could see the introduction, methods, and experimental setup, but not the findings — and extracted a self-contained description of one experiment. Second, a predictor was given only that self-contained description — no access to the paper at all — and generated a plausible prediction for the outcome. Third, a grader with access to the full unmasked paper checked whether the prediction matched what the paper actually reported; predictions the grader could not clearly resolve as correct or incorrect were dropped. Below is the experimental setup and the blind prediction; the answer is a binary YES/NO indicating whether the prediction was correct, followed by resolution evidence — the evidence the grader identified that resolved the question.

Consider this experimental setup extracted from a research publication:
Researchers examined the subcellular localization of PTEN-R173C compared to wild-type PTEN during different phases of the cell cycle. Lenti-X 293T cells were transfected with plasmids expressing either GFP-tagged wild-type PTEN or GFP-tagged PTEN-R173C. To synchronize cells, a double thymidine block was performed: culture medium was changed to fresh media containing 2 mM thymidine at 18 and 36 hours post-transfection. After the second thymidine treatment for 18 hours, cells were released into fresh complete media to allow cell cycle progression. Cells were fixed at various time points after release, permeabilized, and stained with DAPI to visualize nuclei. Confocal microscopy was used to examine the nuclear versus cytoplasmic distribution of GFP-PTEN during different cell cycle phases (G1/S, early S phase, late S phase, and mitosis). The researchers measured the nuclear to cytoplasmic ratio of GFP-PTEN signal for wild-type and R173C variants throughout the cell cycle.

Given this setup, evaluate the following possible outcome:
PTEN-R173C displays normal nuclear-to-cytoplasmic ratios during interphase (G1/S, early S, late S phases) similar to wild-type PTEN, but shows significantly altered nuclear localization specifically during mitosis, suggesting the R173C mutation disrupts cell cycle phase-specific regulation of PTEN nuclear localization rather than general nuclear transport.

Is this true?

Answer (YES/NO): NO